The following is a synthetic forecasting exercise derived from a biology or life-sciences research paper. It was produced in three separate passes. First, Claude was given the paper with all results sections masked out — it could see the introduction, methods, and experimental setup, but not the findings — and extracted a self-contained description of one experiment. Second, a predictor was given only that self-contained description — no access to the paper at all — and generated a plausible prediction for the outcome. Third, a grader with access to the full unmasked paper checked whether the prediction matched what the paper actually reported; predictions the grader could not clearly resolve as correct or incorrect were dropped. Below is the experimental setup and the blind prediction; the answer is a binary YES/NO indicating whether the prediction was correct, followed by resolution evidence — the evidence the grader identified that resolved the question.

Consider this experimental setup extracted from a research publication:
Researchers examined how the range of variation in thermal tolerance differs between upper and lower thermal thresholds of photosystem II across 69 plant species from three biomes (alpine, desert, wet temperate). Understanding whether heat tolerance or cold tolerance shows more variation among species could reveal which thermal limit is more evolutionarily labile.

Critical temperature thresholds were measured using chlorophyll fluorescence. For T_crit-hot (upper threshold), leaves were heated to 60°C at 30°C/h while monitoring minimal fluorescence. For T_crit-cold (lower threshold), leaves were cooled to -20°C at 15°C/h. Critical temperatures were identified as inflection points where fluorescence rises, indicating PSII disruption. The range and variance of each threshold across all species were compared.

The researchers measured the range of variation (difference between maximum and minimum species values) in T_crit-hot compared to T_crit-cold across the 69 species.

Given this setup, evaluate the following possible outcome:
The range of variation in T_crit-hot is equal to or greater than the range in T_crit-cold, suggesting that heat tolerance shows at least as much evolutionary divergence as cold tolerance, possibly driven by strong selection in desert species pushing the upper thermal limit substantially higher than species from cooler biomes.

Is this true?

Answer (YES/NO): YES